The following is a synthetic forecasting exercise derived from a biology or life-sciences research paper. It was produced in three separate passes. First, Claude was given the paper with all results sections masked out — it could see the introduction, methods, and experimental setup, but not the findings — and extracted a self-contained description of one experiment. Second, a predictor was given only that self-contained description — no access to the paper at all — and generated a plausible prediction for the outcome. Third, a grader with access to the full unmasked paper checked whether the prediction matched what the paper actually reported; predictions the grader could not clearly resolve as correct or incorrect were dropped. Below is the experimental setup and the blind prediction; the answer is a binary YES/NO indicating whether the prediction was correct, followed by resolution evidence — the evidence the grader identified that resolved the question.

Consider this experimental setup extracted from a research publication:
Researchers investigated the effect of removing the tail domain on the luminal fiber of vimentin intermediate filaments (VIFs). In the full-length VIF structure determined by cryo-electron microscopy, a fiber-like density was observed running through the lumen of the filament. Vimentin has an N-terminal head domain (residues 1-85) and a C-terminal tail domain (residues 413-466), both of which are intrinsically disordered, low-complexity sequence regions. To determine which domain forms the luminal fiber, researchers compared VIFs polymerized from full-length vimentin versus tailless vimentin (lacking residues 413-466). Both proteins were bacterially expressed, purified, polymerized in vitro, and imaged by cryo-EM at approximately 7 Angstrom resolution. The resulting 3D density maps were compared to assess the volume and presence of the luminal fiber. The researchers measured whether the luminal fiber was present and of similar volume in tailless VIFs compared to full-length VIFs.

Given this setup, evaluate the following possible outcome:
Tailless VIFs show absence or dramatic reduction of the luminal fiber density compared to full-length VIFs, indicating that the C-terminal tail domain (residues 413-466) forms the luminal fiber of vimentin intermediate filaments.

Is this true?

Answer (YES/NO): NO